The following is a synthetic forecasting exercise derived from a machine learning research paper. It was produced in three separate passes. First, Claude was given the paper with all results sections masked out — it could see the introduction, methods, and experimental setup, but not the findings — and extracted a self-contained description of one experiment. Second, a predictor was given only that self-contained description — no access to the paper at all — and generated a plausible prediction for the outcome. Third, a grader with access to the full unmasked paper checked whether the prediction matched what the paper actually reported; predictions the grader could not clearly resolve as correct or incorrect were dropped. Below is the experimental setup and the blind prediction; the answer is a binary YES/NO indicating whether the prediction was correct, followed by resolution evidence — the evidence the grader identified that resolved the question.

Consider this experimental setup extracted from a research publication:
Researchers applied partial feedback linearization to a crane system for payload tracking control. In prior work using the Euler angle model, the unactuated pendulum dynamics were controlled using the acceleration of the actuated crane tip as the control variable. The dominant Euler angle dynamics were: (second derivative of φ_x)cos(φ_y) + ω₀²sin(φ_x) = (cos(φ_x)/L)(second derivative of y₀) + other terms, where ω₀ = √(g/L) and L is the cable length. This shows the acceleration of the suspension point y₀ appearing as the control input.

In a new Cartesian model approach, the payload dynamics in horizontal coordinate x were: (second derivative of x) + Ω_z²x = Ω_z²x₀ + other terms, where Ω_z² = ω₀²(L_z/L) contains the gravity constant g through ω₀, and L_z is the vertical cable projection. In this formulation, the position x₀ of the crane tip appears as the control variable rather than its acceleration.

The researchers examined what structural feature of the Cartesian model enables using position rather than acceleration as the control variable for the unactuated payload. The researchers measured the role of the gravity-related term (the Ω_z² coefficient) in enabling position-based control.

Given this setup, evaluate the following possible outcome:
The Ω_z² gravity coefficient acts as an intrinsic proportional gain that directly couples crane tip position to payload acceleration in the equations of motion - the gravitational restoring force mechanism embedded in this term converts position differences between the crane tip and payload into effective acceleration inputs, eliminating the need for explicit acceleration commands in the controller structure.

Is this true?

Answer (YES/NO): YES